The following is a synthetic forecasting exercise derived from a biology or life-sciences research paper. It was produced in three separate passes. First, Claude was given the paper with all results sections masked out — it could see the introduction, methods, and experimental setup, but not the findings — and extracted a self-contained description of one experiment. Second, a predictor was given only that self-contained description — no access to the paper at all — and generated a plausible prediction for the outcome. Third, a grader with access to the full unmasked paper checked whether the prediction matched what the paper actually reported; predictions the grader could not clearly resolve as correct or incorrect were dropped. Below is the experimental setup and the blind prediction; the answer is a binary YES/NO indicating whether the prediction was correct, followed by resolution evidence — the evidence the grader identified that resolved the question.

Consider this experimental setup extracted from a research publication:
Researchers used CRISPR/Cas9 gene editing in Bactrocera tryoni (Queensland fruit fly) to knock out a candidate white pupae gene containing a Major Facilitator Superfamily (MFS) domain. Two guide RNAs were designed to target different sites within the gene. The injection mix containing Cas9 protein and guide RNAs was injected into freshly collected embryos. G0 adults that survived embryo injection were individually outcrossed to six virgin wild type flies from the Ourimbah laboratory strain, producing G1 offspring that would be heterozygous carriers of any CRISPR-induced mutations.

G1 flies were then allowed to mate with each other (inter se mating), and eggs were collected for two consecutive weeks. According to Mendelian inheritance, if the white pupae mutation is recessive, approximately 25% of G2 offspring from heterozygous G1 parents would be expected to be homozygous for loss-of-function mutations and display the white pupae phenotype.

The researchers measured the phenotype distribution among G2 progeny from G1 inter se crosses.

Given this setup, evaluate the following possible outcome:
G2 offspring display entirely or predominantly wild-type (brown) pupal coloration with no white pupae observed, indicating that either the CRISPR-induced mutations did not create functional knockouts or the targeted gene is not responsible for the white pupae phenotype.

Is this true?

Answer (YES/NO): NO